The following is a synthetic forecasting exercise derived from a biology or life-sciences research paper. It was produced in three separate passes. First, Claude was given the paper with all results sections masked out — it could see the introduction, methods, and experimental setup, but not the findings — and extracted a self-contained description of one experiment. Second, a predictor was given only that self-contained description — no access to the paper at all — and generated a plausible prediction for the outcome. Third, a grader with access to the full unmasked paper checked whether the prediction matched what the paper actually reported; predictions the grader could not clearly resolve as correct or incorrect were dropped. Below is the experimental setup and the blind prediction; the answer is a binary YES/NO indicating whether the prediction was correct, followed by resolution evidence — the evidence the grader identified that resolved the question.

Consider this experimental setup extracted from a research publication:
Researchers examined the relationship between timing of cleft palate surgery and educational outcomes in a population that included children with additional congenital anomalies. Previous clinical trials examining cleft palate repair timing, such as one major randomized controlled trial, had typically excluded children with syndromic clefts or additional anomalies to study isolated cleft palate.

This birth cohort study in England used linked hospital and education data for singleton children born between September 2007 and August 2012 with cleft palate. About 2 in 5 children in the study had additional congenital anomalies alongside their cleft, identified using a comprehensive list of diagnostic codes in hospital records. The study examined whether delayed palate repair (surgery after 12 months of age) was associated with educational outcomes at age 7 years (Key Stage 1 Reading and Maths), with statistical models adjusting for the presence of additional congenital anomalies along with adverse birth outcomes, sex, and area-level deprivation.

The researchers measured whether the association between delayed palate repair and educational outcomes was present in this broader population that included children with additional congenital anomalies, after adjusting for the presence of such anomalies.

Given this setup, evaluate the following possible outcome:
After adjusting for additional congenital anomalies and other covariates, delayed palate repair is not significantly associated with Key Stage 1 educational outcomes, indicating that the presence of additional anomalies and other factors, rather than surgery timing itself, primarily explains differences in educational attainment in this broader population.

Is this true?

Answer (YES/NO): NO